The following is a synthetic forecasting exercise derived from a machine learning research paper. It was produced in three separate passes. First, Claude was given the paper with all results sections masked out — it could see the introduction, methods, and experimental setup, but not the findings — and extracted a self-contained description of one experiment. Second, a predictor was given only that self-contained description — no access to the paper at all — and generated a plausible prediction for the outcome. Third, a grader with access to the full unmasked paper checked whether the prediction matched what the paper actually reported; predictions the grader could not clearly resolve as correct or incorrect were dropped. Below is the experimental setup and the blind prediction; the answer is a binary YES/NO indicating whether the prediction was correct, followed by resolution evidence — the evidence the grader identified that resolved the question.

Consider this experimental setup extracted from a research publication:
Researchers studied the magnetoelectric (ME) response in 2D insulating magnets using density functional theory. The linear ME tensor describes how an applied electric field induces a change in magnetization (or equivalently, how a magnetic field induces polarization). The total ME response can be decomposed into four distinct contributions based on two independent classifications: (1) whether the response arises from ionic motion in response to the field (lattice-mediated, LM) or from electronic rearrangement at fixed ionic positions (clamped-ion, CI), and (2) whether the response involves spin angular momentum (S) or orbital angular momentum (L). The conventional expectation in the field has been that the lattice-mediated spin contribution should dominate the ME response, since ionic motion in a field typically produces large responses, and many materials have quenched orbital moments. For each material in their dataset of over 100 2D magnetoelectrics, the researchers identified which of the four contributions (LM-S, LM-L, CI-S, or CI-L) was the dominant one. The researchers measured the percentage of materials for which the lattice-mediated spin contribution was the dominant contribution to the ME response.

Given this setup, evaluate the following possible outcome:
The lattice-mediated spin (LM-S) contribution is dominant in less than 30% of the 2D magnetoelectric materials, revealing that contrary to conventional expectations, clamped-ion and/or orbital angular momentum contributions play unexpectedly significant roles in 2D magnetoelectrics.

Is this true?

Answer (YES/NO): YES